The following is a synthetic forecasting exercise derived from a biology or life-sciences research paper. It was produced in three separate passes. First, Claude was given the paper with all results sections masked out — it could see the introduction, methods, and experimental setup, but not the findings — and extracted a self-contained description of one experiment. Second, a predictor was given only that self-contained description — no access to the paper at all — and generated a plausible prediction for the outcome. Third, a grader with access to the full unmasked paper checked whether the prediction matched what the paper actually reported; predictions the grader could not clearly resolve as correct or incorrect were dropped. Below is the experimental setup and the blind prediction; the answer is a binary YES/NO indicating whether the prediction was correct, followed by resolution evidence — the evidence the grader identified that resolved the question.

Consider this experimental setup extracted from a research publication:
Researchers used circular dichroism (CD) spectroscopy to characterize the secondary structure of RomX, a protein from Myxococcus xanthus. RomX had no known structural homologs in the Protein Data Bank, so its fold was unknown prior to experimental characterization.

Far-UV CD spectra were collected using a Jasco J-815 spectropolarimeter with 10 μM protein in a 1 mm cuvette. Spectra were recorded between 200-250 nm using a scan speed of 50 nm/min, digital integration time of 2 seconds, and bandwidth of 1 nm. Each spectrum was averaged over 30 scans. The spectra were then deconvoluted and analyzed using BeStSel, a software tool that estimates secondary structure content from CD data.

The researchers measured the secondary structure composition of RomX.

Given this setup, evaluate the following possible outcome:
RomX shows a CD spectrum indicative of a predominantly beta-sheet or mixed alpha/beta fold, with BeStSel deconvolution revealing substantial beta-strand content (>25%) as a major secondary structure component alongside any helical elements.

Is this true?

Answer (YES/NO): NO